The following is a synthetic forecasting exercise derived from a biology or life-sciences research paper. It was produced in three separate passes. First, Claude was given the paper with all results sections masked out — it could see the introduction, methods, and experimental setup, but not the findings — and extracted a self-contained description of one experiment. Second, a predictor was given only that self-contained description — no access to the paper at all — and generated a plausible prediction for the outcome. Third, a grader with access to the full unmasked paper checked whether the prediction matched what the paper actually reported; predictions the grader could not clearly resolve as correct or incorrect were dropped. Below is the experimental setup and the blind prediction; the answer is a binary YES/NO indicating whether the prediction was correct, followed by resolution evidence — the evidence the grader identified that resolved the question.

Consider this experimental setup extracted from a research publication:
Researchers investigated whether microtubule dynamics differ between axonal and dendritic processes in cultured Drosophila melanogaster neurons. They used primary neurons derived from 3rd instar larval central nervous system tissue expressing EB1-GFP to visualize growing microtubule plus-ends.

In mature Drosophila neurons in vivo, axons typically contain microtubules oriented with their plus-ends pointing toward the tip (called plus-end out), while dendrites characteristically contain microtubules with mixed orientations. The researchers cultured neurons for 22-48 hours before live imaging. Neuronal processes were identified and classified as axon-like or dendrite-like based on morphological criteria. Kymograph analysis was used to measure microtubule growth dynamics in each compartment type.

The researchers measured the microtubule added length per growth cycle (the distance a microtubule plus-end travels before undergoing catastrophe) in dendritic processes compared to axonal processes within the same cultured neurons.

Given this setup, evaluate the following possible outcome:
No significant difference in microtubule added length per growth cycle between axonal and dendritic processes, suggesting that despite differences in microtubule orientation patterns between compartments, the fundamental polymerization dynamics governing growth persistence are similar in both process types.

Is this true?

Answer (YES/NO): NO